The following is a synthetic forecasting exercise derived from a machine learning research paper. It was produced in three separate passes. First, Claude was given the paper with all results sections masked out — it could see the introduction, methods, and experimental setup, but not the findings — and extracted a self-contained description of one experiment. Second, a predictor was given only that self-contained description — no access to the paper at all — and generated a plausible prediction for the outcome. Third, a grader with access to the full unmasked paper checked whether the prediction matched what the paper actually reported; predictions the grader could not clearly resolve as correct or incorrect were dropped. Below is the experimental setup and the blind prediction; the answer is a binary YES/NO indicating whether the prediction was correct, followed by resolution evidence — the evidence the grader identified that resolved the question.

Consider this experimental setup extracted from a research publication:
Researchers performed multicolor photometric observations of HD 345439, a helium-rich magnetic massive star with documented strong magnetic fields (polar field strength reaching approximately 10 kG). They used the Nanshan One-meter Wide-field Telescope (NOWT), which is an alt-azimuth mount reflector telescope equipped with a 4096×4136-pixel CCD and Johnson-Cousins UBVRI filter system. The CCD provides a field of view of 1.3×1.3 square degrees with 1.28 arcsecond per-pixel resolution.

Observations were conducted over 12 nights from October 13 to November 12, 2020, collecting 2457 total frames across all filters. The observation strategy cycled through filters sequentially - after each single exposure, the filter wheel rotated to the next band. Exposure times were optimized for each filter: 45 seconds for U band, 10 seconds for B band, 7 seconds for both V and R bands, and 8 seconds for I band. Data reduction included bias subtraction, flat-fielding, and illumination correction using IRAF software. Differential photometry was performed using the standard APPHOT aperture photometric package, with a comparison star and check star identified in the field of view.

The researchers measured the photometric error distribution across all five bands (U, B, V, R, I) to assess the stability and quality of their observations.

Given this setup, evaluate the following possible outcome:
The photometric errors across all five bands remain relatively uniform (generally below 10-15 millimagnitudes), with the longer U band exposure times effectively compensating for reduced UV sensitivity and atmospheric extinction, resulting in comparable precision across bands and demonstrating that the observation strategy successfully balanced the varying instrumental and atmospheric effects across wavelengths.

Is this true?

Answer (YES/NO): NO